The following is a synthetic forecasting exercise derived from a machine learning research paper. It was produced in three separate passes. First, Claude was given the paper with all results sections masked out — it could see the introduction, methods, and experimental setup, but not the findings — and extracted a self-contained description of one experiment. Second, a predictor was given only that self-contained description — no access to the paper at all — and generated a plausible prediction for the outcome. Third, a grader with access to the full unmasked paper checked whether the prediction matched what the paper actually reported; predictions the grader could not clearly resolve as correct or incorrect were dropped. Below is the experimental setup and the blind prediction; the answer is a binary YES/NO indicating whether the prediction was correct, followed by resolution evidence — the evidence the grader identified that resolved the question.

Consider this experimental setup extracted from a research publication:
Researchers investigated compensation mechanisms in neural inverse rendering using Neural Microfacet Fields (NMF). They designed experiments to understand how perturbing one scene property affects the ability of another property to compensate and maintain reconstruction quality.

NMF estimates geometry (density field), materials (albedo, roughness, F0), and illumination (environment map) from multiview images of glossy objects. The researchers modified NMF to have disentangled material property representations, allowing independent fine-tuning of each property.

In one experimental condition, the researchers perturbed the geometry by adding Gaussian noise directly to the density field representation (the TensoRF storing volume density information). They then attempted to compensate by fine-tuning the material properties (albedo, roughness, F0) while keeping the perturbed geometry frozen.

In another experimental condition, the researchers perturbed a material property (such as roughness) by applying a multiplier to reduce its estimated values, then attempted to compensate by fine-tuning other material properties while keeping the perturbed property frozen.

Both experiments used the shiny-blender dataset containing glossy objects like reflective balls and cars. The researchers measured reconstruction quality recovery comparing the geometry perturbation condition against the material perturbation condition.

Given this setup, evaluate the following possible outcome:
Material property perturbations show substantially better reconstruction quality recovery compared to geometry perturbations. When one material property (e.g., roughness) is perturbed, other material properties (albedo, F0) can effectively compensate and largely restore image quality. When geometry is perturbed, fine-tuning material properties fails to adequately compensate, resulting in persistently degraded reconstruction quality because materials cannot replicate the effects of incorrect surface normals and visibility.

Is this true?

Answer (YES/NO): NO